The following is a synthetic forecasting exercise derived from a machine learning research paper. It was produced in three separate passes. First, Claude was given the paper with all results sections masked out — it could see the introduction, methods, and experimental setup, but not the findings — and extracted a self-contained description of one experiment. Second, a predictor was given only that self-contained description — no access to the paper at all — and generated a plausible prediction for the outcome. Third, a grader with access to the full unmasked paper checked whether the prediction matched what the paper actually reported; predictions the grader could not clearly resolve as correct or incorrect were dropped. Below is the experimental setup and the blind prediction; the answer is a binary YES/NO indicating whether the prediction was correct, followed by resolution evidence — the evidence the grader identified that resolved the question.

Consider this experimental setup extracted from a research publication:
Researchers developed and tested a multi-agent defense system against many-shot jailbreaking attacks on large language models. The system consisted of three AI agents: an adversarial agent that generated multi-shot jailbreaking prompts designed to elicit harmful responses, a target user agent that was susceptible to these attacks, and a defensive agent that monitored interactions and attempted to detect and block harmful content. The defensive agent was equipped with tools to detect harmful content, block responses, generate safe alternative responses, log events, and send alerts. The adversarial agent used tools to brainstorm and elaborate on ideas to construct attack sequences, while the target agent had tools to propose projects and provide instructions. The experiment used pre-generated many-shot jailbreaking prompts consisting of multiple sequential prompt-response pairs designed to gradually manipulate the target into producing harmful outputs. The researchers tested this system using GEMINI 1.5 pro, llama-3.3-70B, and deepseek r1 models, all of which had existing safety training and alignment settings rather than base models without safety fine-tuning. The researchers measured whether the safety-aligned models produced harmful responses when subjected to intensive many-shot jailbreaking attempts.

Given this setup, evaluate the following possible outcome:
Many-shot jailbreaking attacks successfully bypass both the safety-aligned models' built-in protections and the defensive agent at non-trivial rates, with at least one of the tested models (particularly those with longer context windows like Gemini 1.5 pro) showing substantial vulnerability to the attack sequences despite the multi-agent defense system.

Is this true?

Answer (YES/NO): NO